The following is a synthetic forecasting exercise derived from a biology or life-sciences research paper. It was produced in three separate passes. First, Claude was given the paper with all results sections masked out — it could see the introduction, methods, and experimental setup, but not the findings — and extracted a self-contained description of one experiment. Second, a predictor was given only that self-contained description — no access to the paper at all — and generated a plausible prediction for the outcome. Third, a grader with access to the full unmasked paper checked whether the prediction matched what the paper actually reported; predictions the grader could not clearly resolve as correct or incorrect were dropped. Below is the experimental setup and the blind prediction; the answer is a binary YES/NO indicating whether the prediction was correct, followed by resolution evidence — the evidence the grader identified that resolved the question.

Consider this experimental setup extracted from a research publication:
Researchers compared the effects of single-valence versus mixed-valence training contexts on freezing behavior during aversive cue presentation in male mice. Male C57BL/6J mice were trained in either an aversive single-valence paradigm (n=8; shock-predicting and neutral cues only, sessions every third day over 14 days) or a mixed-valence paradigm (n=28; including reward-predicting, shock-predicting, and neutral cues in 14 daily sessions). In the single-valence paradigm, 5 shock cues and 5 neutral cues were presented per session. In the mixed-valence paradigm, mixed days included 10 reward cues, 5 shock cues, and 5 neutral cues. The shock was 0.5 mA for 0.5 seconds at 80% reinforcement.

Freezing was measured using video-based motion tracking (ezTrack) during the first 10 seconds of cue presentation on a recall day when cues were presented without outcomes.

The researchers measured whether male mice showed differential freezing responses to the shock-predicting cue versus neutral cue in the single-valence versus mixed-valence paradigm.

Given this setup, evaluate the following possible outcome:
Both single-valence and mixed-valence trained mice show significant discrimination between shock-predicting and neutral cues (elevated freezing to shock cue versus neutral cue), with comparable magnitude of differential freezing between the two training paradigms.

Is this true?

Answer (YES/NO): YES